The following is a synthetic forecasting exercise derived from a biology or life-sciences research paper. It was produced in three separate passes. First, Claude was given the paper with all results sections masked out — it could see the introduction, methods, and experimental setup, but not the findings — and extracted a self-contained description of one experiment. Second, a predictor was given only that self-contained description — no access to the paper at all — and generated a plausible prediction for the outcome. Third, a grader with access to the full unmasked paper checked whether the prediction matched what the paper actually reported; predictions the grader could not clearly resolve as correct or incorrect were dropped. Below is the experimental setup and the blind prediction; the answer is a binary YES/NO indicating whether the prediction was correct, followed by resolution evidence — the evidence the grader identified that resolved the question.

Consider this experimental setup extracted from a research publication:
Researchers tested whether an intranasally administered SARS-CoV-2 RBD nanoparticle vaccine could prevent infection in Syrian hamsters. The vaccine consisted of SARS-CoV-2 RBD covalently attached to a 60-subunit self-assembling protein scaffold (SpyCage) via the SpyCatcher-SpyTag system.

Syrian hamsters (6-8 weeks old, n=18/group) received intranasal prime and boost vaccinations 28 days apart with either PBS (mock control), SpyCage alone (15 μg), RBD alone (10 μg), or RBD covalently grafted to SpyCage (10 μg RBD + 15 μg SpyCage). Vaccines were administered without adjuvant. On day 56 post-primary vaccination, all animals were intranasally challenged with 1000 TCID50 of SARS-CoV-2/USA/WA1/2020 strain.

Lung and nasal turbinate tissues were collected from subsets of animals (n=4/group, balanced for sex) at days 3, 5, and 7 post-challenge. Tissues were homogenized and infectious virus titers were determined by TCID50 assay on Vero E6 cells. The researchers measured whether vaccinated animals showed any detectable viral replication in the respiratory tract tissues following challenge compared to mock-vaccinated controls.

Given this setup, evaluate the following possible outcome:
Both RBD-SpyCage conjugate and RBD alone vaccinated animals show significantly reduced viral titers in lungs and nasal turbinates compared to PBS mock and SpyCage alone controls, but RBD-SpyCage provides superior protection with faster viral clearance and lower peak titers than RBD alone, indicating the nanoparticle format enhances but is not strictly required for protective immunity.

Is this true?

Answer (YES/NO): NO